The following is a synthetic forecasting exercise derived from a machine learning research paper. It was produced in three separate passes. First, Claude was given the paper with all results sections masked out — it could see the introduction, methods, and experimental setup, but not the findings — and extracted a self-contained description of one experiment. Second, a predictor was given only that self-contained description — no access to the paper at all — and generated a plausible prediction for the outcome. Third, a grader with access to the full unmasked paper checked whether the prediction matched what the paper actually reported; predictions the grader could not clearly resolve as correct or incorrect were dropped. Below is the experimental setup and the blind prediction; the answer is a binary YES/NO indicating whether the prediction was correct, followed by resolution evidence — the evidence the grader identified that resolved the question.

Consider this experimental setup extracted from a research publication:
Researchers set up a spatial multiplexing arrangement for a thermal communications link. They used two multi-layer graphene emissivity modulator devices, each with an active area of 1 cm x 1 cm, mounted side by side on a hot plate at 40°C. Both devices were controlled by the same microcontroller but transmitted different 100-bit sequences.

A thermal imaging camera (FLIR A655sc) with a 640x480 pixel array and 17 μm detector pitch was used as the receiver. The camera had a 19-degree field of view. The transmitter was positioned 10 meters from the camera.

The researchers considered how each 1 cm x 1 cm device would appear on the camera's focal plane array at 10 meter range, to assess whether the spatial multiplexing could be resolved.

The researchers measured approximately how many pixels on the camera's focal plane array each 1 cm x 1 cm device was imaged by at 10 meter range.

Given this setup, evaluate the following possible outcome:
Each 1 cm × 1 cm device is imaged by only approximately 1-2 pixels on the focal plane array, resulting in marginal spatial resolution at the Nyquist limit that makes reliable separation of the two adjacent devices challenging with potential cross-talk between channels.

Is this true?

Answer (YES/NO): YES